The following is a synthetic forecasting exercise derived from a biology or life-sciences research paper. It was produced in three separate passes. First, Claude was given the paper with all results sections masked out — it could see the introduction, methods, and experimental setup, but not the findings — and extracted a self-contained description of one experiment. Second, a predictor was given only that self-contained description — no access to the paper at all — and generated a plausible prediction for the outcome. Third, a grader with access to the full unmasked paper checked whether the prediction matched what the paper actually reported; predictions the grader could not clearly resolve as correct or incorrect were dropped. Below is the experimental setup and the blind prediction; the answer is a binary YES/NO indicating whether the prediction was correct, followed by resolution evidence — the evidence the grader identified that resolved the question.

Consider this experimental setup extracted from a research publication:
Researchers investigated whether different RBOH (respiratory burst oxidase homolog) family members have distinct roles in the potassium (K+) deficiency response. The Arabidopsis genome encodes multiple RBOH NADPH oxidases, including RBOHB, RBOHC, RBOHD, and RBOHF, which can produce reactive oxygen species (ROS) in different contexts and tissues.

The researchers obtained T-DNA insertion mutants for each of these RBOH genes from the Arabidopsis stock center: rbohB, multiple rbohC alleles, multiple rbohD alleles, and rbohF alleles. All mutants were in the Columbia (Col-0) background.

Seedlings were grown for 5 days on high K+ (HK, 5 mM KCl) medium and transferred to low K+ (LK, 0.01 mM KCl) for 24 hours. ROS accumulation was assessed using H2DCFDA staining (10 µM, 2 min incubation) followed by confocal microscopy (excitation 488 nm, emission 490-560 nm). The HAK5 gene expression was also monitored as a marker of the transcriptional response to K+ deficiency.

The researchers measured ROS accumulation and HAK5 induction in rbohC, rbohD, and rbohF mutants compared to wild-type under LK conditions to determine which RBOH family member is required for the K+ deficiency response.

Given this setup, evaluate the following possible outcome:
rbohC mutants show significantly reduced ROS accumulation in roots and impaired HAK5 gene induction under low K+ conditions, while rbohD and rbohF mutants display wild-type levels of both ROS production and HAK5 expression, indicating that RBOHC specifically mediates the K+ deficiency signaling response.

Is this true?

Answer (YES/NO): NO